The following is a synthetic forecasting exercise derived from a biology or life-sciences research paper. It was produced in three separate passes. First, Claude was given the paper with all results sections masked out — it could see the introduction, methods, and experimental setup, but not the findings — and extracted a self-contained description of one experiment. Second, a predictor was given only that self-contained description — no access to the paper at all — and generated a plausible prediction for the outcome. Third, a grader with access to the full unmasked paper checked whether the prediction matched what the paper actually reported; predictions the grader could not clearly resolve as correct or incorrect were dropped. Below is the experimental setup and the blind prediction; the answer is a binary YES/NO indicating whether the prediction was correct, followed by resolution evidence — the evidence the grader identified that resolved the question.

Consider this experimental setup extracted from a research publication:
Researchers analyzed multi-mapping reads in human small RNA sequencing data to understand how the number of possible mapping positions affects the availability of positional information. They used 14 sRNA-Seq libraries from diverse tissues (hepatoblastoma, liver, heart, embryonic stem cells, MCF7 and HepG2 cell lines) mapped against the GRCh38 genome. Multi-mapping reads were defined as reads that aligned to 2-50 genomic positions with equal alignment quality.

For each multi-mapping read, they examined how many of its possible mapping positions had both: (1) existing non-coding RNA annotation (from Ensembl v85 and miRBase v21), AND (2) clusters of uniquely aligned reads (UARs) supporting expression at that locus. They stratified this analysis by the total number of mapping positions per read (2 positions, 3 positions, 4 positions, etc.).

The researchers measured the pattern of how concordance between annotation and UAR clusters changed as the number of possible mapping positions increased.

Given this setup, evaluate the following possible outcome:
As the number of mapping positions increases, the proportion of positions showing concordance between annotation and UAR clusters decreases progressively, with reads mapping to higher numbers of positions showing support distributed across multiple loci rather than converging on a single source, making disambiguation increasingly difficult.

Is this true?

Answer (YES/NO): NO